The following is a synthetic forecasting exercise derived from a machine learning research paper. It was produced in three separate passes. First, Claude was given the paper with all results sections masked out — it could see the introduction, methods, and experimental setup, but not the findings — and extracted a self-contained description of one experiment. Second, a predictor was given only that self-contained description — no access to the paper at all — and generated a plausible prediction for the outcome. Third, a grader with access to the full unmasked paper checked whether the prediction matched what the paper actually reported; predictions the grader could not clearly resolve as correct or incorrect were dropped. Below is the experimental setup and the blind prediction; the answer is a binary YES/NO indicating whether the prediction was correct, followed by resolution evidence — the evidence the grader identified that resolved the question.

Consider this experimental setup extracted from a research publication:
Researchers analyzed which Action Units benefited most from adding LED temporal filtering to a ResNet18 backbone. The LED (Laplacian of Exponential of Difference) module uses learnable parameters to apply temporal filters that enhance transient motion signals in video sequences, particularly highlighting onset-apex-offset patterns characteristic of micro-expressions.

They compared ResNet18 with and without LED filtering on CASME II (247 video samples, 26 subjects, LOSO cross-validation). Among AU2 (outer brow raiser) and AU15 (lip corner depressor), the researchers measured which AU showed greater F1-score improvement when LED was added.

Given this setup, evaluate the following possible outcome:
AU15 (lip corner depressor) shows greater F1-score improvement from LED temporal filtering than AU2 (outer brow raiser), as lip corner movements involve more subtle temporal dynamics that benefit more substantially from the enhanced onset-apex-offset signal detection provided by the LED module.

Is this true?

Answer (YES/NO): YES